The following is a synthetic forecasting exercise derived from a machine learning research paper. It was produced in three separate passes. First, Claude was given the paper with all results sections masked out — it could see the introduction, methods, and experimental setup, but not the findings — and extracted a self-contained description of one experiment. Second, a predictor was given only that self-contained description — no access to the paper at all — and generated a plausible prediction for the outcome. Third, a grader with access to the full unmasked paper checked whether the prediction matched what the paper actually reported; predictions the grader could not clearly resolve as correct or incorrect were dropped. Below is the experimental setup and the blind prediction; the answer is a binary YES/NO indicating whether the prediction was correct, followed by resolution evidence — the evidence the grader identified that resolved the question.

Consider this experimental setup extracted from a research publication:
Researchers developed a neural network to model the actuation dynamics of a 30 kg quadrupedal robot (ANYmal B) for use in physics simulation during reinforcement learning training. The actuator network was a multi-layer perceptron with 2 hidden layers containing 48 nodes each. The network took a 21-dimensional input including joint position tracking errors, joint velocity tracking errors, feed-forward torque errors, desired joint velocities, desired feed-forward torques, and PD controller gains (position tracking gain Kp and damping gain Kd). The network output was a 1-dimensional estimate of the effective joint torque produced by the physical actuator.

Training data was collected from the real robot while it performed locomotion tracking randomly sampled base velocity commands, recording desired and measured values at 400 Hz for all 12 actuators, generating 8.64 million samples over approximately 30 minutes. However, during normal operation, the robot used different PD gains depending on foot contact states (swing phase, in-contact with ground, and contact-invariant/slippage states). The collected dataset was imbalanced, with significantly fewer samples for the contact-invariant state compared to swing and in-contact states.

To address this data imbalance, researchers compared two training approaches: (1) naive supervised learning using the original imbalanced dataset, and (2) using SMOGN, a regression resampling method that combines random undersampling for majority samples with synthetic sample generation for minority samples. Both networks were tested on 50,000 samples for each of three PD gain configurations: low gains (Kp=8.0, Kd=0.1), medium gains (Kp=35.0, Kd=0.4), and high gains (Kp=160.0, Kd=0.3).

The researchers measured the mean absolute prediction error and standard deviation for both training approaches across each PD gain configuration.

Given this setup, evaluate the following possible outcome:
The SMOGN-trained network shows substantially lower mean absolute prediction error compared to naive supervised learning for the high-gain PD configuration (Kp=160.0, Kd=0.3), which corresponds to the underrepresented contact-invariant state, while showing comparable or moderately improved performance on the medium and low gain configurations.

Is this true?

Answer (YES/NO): YES